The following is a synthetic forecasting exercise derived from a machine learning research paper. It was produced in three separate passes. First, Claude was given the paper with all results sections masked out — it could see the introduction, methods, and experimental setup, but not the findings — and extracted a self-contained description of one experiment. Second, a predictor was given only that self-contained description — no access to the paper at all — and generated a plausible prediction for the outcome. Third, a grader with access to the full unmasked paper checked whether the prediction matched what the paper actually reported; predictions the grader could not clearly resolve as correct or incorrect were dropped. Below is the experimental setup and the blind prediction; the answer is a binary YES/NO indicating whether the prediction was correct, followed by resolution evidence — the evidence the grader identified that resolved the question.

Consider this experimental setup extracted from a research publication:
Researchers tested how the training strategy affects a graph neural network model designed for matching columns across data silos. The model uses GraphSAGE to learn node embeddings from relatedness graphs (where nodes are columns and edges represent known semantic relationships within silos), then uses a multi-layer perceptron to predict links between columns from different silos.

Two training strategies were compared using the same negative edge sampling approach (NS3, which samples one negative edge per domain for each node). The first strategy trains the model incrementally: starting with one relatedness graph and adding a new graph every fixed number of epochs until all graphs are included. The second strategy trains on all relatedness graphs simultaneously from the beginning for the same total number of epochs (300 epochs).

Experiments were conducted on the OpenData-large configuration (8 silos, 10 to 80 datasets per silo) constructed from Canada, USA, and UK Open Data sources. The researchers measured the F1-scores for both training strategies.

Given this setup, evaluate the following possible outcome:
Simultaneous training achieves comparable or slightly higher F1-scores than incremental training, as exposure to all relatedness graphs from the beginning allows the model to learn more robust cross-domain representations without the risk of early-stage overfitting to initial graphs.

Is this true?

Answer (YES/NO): NO